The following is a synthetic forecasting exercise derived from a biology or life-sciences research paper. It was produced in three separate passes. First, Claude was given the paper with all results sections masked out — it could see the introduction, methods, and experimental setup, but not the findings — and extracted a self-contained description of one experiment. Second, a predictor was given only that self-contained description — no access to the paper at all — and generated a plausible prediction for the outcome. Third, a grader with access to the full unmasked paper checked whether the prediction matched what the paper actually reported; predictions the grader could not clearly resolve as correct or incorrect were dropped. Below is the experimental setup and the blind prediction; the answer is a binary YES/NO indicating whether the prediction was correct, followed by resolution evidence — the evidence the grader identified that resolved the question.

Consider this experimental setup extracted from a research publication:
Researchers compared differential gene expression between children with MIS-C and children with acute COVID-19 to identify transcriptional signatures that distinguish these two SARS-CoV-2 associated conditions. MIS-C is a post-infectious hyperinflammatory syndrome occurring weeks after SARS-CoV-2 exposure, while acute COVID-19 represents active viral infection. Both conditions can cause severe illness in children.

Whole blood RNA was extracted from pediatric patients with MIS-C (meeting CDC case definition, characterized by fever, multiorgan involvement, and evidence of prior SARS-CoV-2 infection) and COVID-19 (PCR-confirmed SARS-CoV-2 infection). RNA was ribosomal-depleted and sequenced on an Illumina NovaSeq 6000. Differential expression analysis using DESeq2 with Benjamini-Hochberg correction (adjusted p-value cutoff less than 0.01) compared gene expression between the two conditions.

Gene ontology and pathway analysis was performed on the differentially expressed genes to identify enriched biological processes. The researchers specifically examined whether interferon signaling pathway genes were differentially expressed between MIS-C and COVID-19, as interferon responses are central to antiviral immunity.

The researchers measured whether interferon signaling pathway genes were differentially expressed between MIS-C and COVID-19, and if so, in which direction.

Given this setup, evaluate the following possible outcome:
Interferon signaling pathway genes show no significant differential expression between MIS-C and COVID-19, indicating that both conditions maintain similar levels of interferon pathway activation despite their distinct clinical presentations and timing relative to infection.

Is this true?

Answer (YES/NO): NO